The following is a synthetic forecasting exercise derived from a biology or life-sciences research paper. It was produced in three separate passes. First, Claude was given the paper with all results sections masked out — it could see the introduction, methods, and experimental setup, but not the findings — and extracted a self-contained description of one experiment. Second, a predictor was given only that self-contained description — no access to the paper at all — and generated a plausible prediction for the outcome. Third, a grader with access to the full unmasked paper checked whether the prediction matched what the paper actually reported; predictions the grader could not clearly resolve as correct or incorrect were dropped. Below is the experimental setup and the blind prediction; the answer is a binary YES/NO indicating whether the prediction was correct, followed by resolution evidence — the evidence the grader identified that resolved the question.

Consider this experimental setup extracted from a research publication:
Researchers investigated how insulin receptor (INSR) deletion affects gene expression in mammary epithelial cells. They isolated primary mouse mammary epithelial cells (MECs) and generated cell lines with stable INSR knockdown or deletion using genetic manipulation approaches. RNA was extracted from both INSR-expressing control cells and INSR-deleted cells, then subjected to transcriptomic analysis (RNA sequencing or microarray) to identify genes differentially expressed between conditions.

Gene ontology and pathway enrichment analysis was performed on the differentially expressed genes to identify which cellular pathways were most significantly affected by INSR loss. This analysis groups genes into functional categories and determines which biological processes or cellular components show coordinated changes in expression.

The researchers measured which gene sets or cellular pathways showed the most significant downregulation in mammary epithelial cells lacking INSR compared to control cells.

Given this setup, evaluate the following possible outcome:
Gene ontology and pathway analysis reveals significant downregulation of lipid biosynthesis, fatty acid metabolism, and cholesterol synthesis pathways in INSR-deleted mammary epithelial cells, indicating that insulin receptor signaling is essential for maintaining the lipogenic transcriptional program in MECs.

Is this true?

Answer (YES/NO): NO